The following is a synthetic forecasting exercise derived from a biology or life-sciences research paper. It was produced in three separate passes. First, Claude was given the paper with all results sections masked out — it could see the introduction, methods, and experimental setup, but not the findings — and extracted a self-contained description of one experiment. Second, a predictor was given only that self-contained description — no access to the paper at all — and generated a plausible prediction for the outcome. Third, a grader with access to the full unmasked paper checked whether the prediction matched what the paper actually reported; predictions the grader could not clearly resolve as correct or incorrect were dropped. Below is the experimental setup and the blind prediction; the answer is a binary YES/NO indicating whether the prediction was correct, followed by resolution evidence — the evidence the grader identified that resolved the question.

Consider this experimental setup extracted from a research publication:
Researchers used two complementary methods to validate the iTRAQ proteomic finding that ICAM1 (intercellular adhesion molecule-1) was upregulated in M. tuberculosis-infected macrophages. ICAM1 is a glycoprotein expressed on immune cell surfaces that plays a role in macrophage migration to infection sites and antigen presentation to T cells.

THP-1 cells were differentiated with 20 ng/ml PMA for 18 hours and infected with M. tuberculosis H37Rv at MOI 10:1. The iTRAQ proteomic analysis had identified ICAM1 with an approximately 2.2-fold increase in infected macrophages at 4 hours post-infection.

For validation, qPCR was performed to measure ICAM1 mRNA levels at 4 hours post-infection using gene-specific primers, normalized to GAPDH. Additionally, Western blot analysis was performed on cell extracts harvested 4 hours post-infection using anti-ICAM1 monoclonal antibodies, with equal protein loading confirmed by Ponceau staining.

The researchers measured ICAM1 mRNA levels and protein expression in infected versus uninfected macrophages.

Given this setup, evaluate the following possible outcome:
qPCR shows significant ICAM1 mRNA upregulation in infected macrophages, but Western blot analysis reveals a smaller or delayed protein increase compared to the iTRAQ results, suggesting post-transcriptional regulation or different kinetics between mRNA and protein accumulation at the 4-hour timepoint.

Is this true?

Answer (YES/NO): NO